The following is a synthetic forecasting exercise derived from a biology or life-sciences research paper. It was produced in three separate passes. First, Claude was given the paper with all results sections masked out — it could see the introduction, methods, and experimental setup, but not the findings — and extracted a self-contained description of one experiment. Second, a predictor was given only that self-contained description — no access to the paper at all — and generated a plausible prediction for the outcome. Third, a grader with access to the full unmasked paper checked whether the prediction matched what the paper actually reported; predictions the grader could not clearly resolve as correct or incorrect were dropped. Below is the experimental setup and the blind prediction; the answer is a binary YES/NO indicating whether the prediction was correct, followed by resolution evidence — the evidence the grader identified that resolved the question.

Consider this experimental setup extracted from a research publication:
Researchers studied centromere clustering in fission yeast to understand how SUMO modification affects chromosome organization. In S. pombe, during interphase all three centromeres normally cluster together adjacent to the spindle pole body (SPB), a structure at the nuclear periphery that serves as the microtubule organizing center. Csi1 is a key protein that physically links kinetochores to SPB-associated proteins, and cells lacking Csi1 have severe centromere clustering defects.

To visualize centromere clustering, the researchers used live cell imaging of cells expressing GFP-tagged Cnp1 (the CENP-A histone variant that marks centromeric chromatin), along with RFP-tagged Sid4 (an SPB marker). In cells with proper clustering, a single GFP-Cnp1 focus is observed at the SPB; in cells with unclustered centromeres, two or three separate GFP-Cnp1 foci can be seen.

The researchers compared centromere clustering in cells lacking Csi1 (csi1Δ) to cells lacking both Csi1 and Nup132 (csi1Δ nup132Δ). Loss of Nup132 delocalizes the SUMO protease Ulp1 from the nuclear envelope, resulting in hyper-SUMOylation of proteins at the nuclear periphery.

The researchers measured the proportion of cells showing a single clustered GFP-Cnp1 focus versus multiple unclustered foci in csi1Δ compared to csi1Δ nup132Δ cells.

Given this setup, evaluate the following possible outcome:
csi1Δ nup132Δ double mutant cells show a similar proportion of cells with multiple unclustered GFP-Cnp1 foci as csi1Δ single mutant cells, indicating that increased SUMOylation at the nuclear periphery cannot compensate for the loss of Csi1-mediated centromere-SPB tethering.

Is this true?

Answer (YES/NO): NO